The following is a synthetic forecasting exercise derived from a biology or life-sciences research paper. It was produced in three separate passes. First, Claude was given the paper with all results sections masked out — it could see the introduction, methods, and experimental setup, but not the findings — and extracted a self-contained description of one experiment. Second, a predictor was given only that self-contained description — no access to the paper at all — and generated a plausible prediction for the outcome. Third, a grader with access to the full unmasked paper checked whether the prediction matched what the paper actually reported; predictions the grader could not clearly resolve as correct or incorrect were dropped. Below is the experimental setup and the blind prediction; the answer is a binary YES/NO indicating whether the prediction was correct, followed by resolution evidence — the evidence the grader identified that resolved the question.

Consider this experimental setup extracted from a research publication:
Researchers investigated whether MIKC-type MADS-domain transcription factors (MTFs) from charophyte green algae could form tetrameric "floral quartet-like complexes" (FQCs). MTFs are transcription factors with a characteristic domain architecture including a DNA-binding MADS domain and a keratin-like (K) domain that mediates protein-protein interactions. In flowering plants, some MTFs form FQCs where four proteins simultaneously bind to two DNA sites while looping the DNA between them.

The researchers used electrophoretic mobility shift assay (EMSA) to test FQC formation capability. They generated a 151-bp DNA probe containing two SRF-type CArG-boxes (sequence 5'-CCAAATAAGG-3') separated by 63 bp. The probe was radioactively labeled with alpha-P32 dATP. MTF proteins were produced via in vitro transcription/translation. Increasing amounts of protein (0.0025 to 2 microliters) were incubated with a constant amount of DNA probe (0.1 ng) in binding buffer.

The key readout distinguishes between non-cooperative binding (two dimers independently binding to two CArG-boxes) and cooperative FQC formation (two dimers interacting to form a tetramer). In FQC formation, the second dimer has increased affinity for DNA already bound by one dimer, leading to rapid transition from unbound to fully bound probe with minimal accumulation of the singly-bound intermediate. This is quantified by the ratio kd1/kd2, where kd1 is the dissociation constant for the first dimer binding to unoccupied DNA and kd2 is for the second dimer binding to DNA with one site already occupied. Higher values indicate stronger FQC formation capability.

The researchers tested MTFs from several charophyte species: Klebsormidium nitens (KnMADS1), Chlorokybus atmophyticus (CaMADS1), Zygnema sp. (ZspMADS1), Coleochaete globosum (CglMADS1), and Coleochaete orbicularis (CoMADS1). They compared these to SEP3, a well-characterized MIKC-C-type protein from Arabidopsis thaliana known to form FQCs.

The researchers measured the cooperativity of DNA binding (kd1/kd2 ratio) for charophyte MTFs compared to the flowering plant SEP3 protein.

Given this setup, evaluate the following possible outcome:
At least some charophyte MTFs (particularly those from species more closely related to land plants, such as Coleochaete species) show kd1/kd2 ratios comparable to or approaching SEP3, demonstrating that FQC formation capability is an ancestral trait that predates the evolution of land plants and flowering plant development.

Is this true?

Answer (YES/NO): NO